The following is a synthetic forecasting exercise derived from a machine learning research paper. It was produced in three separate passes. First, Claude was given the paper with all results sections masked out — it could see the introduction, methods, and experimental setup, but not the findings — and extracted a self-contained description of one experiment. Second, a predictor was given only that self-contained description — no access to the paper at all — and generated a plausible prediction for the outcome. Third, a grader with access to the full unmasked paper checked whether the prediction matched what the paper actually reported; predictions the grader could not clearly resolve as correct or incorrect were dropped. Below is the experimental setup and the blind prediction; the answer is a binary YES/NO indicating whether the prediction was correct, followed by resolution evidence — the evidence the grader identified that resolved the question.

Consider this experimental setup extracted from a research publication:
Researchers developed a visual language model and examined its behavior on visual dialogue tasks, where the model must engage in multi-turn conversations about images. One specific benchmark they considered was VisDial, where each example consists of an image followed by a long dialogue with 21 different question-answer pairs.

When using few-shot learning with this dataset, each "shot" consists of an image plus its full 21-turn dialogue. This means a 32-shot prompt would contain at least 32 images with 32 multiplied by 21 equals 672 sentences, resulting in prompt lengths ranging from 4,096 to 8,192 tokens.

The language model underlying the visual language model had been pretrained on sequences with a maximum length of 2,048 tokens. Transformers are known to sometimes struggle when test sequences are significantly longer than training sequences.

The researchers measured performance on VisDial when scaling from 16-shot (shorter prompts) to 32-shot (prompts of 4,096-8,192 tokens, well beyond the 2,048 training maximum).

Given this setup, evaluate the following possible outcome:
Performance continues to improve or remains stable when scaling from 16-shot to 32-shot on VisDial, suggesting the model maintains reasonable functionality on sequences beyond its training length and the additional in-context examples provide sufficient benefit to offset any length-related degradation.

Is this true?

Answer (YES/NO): NO